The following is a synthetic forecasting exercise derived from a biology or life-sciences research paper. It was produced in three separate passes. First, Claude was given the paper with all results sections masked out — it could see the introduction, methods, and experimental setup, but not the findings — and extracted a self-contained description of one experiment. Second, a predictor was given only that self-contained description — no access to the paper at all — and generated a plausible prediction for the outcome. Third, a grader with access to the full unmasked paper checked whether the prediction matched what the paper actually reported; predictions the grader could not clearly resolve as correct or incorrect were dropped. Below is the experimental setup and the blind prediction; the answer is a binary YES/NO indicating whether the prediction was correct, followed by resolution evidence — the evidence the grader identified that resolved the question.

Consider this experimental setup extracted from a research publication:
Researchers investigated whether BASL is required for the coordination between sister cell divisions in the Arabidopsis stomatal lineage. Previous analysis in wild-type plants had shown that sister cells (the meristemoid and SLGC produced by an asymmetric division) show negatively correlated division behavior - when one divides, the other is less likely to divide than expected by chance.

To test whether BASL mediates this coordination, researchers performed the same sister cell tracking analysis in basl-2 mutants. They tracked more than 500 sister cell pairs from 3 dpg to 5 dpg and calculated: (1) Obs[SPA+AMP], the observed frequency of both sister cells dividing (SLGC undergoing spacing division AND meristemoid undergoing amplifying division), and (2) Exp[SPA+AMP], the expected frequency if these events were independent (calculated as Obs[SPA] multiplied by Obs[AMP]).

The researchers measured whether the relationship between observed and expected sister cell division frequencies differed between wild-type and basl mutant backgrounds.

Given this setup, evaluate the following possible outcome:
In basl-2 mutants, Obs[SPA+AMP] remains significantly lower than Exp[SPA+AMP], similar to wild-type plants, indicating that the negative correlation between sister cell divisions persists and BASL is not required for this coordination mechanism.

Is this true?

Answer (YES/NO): NO